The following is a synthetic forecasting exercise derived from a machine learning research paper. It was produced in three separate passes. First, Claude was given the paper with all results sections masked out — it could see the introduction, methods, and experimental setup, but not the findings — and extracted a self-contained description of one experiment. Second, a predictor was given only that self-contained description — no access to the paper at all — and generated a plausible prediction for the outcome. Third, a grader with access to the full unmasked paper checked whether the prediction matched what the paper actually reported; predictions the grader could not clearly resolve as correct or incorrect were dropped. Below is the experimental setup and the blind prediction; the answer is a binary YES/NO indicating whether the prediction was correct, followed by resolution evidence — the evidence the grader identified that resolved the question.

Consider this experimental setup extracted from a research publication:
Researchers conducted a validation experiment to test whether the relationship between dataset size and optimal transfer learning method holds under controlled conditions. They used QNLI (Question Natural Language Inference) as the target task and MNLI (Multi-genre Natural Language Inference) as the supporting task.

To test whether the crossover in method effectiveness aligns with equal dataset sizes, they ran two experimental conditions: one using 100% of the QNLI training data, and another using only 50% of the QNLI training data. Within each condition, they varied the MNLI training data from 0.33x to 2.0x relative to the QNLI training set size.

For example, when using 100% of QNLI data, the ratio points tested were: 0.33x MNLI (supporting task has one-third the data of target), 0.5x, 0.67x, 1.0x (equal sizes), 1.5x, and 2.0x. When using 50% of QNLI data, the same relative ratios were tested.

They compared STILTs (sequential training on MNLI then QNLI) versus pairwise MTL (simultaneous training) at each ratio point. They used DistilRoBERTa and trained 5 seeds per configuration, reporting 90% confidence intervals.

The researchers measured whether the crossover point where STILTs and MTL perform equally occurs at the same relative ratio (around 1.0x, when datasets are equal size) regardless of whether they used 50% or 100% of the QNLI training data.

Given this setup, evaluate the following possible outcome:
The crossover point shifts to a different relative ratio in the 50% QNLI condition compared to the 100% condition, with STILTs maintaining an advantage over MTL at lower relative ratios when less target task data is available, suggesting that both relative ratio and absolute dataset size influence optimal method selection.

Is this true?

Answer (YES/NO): NO